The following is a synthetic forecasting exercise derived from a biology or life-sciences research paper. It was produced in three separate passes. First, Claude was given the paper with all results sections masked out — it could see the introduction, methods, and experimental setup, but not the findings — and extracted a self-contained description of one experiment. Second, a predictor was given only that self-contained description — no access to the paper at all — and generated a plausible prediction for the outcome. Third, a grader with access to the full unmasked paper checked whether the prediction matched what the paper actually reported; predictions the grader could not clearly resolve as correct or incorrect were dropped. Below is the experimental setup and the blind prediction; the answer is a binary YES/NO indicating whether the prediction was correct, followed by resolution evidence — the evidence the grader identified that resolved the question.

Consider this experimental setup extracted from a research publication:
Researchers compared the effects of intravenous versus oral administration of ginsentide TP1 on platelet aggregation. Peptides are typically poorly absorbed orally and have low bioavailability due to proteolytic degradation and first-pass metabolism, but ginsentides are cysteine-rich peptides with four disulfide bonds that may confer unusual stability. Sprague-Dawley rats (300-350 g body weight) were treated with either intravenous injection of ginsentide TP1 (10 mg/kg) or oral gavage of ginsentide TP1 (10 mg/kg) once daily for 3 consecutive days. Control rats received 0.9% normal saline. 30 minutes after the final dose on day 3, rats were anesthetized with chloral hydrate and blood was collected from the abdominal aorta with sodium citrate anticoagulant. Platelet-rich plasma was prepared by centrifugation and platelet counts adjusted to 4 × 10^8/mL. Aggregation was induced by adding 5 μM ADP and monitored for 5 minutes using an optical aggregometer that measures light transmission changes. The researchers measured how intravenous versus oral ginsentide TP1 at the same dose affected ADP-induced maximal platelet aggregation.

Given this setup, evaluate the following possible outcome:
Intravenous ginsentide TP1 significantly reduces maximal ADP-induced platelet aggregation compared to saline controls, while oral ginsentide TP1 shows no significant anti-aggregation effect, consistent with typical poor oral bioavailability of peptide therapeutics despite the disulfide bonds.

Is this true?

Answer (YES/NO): NO